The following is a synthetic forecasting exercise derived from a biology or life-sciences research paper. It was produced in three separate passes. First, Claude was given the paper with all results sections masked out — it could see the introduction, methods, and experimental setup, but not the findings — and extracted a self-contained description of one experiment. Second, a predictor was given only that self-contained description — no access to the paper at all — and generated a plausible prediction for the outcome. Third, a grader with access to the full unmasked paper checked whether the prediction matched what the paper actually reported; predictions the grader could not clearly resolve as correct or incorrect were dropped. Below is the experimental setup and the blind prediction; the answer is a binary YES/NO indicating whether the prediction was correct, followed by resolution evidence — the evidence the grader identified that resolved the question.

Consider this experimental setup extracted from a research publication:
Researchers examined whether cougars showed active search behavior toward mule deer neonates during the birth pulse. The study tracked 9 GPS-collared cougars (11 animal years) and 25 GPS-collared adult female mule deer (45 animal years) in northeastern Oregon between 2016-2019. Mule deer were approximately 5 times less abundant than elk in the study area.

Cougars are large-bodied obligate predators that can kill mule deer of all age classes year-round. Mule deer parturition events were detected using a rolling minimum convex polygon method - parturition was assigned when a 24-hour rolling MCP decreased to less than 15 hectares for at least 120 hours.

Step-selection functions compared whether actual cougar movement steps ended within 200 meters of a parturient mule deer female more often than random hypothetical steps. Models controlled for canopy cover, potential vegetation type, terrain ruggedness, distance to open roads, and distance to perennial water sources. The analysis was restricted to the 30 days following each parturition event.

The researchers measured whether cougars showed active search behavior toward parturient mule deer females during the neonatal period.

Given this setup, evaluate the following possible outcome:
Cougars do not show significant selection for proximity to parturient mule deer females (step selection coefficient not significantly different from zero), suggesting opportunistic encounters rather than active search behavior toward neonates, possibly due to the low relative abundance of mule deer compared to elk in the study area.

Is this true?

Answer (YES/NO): NO